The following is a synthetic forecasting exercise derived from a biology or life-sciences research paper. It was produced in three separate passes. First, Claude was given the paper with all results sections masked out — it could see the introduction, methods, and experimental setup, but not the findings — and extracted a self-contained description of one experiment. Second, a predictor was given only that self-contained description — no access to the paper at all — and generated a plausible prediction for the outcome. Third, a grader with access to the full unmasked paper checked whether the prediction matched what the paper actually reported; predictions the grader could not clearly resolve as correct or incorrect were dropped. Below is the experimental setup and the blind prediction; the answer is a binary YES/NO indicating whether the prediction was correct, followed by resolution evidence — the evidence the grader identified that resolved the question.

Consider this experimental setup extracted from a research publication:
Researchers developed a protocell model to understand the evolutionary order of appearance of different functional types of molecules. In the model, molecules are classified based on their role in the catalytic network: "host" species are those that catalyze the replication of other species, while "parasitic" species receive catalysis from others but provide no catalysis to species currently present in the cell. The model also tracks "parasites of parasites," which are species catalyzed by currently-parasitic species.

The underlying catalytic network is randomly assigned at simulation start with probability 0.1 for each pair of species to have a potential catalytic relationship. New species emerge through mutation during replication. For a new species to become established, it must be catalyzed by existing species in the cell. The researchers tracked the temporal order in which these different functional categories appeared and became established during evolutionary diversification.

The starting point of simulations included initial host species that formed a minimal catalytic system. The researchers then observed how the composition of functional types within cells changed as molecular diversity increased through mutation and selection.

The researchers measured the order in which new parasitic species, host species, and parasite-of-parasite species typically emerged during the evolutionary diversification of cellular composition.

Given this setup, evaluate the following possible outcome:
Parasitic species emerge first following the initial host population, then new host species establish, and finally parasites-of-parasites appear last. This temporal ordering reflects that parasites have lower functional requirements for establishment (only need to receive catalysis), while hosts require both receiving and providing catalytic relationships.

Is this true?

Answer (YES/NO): NO